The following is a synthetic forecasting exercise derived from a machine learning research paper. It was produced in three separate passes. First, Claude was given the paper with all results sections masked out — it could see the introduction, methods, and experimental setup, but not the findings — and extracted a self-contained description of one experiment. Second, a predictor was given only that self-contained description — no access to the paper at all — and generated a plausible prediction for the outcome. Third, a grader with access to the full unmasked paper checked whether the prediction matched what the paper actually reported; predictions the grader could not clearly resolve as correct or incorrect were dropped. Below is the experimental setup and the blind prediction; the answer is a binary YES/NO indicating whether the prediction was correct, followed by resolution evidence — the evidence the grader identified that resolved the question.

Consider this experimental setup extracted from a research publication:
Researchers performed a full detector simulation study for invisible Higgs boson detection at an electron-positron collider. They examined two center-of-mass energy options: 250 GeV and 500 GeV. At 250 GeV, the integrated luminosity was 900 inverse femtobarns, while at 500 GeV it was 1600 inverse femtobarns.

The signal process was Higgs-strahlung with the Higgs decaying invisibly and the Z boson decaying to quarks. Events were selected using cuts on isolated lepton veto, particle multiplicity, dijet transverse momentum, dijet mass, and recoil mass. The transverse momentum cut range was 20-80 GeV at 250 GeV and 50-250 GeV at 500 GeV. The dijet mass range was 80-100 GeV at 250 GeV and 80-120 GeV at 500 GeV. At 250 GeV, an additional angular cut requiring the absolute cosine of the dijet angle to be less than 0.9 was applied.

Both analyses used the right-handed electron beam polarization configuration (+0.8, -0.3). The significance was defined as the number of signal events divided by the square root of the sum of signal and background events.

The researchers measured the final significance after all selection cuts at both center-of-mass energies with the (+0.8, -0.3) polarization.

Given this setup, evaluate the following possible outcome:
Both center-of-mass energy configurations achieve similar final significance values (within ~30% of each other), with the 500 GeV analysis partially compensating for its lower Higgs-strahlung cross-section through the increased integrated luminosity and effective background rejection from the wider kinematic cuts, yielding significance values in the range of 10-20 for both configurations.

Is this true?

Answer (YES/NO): NO